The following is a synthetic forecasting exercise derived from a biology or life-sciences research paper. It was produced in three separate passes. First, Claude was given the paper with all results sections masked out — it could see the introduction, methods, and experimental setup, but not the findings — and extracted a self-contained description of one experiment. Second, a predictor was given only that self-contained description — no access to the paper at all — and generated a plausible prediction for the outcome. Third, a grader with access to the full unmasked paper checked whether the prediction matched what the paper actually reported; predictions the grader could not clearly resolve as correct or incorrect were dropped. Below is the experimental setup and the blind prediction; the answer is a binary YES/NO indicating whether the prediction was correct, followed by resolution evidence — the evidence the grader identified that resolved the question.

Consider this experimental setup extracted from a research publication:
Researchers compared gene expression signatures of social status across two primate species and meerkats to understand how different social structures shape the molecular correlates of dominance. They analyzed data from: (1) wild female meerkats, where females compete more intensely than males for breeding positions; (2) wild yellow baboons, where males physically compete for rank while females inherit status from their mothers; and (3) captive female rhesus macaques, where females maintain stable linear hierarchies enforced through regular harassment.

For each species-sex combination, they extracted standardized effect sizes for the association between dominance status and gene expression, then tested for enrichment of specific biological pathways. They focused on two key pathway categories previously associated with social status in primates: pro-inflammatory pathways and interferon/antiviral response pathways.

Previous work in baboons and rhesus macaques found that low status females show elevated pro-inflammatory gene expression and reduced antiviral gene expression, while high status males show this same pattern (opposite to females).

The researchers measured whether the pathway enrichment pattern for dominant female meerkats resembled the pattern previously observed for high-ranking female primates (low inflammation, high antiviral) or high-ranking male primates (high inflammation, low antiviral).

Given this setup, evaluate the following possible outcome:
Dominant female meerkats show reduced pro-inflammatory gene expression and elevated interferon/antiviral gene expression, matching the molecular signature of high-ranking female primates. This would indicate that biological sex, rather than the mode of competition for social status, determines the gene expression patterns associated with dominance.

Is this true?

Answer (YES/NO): NO